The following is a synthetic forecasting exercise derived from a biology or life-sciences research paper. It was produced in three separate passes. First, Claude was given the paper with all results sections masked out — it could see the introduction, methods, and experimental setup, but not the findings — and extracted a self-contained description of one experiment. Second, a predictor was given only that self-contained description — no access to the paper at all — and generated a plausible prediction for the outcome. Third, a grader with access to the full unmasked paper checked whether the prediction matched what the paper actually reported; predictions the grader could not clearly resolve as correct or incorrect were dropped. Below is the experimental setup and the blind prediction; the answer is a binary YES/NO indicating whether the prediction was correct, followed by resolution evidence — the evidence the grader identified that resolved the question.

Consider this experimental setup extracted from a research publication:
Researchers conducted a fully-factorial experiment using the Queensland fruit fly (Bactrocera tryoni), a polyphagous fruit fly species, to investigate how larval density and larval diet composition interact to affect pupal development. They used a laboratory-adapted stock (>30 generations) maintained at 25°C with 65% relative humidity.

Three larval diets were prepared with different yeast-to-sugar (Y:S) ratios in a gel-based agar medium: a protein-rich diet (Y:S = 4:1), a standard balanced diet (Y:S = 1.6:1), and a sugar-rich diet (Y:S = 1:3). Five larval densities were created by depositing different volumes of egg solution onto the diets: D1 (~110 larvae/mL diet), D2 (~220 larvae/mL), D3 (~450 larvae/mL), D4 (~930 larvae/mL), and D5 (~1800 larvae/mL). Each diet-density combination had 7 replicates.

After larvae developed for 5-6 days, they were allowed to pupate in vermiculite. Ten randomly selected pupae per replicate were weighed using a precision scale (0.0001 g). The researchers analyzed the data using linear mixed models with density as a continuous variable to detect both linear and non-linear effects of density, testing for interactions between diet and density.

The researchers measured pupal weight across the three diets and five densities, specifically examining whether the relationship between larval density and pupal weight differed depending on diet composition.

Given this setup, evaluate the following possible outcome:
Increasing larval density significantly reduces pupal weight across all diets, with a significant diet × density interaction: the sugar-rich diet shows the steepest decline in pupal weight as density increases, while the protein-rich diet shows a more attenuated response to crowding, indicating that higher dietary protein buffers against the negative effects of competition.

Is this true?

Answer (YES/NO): YES